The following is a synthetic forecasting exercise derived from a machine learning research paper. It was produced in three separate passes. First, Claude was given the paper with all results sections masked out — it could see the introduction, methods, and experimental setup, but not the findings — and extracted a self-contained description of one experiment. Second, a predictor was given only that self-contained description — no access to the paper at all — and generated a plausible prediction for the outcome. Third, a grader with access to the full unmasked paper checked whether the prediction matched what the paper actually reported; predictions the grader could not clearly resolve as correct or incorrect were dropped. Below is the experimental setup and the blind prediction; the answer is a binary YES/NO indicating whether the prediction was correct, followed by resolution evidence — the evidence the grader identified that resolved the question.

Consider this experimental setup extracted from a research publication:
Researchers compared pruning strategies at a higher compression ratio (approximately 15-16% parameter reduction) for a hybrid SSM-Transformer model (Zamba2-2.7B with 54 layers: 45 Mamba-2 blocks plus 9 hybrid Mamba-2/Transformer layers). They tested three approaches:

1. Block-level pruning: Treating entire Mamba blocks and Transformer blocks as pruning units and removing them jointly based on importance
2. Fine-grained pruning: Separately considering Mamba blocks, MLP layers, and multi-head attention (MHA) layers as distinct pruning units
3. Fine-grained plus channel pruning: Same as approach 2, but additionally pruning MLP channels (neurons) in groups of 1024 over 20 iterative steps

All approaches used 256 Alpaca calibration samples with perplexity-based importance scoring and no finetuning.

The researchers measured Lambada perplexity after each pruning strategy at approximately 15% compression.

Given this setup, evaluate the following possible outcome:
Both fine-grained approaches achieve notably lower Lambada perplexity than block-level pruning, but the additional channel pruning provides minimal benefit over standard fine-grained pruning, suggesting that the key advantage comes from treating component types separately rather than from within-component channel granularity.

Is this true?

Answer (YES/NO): NO